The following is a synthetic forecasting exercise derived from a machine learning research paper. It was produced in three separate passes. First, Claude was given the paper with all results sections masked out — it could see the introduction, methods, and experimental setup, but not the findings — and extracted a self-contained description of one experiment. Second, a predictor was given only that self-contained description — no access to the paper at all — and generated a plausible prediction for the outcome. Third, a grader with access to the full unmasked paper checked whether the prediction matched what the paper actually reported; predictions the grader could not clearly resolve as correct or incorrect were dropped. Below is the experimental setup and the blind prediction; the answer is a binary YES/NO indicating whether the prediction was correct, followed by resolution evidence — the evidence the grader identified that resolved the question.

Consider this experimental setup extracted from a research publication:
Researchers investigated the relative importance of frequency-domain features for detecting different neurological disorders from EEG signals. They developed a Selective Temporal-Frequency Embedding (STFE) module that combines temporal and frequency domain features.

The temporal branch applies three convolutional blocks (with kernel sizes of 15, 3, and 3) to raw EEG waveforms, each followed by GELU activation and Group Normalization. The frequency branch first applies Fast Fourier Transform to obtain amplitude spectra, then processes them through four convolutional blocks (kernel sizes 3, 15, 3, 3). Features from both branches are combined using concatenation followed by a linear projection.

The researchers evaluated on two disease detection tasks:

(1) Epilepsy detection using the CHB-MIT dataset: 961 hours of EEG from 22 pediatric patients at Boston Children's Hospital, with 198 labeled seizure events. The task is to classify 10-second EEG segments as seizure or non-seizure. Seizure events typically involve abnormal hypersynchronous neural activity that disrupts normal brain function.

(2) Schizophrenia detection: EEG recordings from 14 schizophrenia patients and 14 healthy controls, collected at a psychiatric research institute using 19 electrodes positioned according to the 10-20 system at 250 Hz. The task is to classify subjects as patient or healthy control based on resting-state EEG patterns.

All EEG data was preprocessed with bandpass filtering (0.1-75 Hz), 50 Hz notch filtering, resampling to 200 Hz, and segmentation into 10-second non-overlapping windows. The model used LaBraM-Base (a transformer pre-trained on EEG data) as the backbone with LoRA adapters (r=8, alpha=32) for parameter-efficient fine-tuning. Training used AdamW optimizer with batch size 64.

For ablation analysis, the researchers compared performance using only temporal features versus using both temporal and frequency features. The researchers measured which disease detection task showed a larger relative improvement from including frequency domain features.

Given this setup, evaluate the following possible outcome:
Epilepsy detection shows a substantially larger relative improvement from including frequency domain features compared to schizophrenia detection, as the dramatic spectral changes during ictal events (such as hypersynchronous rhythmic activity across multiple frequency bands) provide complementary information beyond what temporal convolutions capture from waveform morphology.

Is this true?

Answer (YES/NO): NO